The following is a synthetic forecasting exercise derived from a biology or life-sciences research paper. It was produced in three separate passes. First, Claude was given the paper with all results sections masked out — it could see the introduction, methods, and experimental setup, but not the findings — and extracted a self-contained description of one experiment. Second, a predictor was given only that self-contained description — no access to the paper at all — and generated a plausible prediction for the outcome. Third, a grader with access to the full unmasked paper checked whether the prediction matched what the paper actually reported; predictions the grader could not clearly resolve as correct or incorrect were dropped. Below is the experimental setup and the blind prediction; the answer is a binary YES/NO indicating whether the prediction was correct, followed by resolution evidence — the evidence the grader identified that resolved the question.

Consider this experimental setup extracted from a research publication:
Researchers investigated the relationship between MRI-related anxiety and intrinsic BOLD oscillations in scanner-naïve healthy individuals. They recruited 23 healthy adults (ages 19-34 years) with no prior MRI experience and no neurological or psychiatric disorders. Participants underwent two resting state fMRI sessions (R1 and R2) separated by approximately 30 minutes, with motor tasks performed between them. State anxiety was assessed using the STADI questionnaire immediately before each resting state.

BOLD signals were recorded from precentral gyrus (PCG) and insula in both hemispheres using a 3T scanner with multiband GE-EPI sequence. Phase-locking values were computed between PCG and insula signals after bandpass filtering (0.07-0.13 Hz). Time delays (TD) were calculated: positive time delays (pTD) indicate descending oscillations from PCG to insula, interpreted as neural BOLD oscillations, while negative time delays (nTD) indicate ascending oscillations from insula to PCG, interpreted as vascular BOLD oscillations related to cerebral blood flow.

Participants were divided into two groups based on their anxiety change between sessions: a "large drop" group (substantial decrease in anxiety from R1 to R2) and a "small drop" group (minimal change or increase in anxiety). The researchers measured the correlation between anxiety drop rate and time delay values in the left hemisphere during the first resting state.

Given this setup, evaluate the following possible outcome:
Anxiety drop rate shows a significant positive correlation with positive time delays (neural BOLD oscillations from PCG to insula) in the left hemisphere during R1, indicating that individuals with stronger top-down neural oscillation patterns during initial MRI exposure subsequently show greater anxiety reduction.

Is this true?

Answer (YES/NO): NO